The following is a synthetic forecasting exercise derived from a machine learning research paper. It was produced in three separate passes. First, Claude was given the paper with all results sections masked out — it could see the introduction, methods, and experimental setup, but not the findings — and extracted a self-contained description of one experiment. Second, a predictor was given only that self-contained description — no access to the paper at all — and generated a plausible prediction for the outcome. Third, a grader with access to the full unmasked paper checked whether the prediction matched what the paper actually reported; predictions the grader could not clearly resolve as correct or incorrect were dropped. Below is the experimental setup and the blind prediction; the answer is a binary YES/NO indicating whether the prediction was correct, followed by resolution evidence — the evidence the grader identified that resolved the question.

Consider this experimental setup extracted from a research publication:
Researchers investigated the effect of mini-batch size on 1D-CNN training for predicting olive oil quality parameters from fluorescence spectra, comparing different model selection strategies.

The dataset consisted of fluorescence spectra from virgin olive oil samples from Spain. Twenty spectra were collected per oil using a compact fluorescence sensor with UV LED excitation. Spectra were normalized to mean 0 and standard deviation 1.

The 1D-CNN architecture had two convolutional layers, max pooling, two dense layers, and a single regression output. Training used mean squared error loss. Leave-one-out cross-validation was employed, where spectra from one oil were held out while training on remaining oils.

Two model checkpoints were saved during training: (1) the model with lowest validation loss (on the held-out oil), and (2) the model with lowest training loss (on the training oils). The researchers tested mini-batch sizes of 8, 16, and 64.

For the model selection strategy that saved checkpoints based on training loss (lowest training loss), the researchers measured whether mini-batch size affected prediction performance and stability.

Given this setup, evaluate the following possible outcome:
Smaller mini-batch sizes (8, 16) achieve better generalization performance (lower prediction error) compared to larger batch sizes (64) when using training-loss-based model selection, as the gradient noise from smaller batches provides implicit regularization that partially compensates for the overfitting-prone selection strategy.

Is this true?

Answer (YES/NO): NO